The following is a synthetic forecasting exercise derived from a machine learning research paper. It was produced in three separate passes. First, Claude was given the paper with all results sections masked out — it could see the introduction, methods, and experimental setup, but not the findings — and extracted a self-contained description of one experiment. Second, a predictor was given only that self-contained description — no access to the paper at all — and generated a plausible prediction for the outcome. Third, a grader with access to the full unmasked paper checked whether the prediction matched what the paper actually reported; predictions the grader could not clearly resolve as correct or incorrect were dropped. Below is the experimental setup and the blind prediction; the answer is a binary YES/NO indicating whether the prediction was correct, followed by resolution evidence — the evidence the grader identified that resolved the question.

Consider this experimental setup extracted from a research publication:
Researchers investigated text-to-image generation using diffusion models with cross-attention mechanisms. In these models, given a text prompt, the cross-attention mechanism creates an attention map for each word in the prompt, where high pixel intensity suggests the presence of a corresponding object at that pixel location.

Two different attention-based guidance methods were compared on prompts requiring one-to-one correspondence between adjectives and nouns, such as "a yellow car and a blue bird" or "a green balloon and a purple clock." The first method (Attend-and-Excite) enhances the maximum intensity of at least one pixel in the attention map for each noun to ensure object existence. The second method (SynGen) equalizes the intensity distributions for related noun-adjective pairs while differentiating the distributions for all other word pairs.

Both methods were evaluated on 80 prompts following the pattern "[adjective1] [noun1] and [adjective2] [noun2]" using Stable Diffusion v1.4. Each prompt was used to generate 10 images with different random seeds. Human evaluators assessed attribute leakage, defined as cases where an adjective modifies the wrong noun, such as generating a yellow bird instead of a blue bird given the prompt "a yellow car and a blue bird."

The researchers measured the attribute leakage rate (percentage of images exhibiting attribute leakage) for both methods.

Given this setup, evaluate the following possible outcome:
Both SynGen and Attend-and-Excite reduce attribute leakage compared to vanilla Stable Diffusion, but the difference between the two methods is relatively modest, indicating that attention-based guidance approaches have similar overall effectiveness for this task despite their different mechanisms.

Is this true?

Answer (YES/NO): NO